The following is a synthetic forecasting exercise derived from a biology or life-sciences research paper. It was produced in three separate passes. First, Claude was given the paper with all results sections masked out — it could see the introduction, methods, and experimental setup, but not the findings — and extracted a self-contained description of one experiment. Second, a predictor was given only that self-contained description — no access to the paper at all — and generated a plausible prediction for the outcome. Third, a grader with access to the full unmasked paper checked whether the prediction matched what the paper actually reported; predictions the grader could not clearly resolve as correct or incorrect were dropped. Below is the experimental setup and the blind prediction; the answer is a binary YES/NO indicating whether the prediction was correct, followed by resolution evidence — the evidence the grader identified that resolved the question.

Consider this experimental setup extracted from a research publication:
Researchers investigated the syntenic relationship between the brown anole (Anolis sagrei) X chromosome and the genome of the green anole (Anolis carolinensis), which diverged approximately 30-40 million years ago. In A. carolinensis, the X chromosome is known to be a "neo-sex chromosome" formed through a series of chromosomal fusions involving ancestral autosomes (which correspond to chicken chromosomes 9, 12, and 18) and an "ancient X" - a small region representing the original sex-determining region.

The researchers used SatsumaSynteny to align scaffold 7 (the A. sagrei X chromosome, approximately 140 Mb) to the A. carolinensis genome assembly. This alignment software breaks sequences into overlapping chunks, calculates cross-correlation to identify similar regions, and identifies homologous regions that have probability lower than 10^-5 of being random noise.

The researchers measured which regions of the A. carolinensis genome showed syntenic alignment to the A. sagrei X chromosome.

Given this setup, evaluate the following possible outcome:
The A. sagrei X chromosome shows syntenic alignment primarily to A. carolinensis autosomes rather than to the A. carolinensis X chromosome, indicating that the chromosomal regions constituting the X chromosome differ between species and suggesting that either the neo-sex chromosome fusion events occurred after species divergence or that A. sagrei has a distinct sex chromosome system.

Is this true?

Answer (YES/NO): YES